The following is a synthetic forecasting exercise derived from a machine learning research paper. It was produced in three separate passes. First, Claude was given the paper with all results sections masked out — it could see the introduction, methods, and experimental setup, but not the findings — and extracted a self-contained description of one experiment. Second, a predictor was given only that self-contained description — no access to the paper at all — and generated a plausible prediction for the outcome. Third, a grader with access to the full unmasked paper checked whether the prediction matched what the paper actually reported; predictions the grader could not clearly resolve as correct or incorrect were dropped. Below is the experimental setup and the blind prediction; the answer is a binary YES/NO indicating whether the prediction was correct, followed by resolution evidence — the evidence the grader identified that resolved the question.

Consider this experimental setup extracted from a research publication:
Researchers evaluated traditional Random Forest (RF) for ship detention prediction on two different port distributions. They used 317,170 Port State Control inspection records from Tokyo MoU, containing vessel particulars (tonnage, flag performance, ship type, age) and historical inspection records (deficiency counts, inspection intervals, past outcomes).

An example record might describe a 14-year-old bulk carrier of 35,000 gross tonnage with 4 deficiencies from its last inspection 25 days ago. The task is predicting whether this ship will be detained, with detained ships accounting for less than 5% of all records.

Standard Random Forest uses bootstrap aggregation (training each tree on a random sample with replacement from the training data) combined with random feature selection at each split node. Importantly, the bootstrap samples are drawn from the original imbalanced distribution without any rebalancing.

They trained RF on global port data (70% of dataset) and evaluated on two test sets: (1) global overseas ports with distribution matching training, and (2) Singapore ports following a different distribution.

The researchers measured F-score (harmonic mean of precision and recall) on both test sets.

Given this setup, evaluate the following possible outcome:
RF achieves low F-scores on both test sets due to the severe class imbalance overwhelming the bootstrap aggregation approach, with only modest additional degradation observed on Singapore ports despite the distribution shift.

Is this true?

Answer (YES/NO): YES